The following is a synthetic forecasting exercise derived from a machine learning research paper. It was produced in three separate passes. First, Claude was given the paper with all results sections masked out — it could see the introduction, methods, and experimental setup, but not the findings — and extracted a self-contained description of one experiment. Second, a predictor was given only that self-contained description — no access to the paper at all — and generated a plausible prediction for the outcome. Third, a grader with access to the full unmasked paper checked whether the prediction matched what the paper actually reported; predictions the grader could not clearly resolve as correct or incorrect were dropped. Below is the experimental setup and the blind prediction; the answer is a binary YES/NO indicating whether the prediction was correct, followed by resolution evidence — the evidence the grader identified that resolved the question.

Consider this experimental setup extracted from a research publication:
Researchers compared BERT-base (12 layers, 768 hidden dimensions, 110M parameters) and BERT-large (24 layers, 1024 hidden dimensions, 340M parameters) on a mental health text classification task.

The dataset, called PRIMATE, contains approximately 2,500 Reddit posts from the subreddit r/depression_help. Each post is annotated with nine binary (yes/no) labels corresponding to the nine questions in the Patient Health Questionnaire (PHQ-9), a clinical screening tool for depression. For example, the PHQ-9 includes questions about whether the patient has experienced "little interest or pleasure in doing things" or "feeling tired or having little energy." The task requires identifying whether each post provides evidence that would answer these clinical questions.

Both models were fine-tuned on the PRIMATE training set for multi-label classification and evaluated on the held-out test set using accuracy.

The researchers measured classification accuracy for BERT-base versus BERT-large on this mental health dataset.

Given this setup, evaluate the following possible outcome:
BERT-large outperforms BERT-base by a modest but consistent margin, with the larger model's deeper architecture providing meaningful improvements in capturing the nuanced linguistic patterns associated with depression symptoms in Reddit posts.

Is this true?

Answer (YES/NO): NO